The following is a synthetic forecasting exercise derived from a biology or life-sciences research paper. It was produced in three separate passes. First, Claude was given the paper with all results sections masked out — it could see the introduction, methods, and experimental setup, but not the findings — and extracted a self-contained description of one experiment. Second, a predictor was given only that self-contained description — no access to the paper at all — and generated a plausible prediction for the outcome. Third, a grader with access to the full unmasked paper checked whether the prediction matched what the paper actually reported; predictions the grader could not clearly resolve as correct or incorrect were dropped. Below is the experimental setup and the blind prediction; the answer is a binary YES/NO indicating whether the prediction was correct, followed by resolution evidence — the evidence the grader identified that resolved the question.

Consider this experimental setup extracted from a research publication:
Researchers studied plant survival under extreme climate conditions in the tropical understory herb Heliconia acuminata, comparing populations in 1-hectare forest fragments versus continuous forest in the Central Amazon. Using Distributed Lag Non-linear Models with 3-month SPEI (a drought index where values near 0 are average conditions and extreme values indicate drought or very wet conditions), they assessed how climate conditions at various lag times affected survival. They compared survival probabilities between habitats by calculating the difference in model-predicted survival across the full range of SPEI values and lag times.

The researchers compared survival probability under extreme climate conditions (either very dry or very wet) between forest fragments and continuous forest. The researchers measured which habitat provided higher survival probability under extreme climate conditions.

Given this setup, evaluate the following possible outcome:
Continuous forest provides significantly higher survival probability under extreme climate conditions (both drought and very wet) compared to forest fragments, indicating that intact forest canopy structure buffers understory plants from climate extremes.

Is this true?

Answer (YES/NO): YES